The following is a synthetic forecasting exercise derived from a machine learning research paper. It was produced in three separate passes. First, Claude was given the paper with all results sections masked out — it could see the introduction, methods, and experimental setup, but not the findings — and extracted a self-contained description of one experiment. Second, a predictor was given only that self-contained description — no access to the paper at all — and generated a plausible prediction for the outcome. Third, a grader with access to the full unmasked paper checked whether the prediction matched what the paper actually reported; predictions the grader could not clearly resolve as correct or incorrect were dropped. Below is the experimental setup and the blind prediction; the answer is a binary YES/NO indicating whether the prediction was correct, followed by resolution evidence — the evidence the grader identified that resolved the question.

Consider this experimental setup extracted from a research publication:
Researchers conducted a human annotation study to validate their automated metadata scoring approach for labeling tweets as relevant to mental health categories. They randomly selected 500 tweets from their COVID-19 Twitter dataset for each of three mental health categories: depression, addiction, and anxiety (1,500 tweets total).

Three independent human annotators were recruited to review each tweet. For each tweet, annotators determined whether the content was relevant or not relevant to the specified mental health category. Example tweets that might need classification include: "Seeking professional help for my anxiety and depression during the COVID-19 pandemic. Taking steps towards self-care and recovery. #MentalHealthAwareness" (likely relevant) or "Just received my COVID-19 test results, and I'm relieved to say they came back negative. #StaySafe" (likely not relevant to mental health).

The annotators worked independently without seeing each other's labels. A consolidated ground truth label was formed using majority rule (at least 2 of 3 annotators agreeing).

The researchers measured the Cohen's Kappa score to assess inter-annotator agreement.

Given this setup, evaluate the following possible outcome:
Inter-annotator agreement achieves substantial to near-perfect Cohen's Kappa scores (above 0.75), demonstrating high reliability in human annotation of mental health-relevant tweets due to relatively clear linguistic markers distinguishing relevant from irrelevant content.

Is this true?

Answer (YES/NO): NO